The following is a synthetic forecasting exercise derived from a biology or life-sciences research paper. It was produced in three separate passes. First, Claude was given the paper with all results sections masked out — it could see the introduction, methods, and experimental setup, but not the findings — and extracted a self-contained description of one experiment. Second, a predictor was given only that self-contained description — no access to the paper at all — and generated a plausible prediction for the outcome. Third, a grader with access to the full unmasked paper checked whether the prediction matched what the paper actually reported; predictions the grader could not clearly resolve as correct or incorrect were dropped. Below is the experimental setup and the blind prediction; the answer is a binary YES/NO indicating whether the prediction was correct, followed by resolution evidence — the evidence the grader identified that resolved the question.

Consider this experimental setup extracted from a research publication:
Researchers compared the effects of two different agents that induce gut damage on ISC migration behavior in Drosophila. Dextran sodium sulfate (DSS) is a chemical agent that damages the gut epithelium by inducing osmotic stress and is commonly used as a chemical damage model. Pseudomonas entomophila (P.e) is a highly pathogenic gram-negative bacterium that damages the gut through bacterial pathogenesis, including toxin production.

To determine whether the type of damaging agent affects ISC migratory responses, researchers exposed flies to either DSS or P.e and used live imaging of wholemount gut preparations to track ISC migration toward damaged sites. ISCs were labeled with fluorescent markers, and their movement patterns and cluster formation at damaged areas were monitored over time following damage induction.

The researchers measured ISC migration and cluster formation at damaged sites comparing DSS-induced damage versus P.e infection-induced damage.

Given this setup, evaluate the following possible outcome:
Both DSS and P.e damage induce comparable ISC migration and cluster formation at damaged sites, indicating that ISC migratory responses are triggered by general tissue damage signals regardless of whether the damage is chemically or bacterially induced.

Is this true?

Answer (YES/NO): YES